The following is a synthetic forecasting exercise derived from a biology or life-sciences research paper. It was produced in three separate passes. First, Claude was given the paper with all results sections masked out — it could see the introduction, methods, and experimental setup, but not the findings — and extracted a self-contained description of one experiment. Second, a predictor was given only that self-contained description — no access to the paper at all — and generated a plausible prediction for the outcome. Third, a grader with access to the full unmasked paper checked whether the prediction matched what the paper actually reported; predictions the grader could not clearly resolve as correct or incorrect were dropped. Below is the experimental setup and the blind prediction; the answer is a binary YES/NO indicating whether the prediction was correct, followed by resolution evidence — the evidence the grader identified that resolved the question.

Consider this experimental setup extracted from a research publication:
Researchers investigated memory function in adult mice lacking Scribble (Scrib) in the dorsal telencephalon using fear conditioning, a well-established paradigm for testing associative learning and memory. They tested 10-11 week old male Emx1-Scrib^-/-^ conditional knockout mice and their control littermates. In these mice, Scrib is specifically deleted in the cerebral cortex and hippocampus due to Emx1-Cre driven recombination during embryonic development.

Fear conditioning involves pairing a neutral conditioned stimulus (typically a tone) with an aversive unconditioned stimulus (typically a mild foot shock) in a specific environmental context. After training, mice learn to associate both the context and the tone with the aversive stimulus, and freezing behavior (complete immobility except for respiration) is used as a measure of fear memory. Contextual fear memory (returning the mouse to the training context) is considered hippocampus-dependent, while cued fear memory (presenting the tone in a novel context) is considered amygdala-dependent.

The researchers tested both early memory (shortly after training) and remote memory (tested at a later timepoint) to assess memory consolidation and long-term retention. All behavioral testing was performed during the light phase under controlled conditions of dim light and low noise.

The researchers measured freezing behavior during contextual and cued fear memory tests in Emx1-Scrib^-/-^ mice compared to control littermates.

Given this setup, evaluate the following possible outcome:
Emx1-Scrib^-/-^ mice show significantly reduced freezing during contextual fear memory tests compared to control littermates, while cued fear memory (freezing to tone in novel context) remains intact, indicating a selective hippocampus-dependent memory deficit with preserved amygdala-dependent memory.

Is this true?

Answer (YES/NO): NO